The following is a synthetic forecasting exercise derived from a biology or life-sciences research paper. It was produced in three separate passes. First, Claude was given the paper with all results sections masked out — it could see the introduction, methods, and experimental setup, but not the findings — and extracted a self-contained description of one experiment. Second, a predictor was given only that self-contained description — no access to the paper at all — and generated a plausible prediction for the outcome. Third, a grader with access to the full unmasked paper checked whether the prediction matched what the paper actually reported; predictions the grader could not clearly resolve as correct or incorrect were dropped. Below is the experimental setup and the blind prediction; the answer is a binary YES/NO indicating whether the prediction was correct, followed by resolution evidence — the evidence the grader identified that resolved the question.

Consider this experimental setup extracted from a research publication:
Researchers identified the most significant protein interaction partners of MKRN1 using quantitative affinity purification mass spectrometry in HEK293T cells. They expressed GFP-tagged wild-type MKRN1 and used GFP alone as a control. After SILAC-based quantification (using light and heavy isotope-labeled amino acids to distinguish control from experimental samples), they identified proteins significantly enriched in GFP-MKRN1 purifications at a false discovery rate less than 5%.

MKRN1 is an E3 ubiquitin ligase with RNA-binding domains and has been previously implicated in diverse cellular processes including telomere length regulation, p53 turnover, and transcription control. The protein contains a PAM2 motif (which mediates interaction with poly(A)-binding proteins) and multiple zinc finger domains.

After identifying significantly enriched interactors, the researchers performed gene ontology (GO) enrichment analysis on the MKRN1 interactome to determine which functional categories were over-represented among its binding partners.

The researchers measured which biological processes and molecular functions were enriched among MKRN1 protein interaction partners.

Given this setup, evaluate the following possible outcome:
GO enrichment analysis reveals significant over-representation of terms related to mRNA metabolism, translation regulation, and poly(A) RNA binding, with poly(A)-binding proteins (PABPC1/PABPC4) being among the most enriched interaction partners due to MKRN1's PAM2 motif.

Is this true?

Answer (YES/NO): YES